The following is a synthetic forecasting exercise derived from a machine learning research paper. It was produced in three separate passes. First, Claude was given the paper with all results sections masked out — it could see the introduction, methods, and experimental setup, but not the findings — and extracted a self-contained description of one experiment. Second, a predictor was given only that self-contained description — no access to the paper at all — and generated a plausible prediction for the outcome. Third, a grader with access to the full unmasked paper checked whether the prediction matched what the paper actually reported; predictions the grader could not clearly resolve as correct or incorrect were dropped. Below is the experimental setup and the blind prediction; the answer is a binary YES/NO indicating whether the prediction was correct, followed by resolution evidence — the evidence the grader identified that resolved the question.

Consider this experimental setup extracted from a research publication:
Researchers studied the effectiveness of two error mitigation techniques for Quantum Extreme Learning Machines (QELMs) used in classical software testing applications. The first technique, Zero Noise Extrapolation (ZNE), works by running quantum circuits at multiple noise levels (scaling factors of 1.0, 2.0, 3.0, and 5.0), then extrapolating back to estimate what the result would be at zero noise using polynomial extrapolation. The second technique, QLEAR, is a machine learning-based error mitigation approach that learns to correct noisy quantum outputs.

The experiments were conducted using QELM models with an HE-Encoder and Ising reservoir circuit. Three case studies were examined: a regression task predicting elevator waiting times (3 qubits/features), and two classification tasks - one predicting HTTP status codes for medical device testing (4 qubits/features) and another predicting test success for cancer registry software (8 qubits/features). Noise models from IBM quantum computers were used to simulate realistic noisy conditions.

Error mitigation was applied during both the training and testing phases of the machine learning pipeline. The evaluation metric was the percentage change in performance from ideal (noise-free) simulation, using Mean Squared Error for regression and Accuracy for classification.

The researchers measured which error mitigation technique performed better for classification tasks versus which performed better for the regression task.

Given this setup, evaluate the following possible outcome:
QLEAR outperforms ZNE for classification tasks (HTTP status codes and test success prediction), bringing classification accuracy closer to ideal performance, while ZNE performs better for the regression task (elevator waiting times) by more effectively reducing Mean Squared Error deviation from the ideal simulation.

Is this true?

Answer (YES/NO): NO